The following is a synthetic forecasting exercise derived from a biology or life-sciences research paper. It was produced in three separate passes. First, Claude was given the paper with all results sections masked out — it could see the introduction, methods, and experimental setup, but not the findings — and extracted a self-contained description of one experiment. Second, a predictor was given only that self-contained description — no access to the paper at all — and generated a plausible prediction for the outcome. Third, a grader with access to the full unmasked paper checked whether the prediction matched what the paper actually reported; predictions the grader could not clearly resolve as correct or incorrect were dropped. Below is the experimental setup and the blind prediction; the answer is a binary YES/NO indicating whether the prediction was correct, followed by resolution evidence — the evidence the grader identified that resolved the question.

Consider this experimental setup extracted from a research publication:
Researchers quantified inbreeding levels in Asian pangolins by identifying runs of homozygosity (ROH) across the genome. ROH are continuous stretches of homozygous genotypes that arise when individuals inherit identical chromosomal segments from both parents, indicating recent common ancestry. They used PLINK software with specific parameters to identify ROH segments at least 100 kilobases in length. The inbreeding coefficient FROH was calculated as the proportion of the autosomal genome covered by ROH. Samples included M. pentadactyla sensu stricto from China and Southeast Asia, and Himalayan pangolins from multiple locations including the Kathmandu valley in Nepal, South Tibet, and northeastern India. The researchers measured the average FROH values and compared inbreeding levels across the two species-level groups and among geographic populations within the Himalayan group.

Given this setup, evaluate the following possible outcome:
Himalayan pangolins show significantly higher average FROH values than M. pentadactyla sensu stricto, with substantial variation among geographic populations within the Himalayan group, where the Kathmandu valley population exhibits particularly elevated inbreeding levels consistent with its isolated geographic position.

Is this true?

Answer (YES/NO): NO